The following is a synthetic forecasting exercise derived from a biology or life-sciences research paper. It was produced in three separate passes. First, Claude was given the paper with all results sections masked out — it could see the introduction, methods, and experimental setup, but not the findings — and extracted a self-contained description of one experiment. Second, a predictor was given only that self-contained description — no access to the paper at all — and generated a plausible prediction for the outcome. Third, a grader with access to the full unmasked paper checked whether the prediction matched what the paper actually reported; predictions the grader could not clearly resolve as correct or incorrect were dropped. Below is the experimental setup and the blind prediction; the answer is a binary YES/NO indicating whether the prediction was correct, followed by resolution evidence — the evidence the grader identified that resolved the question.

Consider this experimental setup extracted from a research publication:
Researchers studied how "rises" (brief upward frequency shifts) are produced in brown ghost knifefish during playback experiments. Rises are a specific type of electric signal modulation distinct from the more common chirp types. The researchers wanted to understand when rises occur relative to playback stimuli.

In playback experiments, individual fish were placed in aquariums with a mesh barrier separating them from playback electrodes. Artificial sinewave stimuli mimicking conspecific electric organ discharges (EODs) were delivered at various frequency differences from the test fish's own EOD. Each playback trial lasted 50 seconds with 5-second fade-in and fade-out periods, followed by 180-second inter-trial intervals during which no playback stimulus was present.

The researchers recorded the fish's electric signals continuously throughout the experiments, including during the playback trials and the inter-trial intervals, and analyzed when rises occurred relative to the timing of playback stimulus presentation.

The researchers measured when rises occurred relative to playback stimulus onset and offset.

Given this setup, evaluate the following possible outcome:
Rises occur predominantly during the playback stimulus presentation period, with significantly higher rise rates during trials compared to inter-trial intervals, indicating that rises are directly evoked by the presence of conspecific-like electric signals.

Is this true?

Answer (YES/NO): NO